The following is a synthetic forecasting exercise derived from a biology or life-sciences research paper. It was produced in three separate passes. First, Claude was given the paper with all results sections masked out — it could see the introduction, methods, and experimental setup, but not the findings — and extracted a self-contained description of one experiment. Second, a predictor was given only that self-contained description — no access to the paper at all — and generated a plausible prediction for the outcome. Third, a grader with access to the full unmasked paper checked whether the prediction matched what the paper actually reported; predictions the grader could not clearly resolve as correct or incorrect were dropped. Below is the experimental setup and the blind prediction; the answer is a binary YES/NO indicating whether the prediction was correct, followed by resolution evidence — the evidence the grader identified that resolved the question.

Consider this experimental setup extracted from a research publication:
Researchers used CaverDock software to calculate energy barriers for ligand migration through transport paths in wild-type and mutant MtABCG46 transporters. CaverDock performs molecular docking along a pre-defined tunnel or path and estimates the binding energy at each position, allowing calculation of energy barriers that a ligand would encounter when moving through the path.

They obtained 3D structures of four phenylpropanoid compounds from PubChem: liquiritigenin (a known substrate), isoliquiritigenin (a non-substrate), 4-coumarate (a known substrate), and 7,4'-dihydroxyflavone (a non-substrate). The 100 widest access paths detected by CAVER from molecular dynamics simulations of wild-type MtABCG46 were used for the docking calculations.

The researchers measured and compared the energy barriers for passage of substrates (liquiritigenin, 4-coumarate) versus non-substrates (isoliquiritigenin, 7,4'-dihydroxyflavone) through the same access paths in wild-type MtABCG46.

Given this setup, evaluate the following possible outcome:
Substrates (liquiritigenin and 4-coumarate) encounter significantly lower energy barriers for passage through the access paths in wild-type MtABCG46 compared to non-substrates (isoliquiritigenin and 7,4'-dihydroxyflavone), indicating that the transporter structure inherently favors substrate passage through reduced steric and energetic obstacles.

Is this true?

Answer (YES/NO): YES